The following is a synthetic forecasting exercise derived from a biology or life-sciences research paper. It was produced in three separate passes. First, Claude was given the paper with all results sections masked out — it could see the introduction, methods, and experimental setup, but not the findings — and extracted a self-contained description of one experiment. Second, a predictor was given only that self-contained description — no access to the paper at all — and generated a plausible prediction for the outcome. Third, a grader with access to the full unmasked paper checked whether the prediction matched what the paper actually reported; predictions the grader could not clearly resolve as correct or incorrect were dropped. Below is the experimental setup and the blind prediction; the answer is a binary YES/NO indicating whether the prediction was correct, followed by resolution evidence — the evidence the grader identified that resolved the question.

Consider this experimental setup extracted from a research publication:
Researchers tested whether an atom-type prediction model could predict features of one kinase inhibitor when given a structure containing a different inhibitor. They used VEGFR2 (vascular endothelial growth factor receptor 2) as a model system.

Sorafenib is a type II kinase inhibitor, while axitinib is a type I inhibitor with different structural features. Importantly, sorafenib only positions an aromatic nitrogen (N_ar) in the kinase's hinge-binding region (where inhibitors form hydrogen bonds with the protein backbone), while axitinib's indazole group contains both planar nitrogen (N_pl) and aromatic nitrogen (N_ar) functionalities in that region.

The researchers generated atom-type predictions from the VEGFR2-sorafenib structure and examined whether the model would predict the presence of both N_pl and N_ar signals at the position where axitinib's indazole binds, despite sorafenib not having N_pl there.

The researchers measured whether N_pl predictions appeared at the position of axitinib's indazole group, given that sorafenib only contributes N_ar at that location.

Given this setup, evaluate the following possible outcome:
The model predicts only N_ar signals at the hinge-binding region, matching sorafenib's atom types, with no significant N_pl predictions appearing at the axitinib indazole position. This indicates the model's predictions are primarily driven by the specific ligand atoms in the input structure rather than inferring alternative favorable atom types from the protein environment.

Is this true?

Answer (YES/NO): NO